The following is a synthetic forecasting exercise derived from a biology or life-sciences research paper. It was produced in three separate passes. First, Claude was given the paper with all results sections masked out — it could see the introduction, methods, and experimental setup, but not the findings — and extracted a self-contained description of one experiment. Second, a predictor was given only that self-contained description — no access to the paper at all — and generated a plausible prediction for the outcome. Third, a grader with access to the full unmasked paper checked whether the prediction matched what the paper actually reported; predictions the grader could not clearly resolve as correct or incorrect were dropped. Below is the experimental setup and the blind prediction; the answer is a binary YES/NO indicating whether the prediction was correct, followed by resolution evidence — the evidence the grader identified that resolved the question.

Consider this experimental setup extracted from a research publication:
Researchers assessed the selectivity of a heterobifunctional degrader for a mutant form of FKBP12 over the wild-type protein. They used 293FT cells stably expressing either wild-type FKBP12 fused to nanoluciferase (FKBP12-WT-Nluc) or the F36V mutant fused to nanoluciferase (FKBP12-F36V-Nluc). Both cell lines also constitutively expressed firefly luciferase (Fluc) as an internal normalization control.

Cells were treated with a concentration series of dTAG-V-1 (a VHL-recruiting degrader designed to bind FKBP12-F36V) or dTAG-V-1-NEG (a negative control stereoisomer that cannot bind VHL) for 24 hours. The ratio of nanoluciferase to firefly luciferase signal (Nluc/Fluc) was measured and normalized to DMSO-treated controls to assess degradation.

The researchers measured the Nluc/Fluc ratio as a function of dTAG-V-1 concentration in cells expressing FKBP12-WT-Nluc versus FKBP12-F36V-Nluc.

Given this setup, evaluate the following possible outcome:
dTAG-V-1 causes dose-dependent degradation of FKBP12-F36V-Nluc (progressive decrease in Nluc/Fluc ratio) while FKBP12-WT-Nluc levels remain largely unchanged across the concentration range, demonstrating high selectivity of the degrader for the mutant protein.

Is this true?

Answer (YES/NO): YES